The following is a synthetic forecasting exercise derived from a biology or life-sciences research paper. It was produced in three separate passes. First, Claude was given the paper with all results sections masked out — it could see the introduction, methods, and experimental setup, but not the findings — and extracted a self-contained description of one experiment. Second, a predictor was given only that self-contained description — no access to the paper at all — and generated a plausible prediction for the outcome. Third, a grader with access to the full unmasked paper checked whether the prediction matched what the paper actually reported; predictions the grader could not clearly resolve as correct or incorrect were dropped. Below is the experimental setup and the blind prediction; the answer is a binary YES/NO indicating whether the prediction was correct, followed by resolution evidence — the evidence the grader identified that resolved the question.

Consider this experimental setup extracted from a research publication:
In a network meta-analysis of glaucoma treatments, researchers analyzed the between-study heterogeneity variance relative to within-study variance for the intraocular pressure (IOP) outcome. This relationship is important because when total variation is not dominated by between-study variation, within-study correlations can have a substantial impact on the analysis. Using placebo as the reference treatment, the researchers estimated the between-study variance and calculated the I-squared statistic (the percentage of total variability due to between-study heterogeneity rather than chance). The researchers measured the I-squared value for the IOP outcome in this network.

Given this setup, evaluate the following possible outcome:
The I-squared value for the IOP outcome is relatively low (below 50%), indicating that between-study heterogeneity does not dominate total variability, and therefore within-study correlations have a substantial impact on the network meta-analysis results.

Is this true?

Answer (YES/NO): YES